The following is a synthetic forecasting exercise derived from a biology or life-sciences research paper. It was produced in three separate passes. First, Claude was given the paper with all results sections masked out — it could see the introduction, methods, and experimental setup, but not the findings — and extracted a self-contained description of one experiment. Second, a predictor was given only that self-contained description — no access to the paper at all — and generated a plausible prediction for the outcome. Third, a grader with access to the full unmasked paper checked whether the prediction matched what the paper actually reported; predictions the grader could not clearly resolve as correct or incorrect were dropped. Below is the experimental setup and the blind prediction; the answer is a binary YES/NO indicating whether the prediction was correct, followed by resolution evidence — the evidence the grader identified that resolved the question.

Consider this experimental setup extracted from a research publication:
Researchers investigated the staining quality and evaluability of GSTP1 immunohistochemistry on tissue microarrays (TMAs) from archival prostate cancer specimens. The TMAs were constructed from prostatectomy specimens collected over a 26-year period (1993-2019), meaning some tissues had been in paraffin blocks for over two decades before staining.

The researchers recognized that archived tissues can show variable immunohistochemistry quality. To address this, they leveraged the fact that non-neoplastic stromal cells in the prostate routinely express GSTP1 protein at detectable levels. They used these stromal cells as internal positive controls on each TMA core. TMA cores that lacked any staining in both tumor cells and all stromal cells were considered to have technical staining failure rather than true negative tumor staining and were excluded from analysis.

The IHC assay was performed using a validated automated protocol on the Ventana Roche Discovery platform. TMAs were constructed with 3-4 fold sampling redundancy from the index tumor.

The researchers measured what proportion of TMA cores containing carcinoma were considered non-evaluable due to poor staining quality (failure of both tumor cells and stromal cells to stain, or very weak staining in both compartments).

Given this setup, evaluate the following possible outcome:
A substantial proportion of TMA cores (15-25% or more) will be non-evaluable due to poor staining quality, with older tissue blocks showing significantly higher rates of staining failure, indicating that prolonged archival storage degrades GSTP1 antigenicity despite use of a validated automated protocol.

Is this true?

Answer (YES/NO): NO